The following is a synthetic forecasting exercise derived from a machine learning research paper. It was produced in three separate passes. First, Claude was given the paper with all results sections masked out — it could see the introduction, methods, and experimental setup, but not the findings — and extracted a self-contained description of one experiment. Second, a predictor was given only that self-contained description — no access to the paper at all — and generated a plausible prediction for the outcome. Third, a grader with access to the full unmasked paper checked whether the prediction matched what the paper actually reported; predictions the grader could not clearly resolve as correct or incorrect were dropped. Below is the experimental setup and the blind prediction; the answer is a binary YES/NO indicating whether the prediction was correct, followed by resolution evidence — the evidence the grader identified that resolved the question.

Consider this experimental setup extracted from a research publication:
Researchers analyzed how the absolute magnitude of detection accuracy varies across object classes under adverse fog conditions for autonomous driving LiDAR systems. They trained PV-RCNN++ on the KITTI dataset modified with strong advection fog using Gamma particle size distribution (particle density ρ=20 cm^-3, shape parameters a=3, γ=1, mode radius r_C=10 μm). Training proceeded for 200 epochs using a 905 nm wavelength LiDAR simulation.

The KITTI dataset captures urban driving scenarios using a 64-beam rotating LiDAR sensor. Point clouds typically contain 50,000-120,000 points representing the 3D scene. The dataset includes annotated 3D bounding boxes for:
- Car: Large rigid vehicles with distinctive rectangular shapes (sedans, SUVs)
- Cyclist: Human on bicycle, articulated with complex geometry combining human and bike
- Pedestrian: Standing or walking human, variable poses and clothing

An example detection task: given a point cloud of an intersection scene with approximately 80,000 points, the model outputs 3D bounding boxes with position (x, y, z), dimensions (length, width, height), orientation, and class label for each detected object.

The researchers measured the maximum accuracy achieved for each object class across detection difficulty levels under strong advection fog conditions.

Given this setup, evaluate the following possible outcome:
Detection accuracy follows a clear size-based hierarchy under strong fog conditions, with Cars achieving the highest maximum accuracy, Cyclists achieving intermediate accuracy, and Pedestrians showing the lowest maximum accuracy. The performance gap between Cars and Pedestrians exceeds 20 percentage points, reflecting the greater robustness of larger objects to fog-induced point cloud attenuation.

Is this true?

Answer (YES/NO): NO